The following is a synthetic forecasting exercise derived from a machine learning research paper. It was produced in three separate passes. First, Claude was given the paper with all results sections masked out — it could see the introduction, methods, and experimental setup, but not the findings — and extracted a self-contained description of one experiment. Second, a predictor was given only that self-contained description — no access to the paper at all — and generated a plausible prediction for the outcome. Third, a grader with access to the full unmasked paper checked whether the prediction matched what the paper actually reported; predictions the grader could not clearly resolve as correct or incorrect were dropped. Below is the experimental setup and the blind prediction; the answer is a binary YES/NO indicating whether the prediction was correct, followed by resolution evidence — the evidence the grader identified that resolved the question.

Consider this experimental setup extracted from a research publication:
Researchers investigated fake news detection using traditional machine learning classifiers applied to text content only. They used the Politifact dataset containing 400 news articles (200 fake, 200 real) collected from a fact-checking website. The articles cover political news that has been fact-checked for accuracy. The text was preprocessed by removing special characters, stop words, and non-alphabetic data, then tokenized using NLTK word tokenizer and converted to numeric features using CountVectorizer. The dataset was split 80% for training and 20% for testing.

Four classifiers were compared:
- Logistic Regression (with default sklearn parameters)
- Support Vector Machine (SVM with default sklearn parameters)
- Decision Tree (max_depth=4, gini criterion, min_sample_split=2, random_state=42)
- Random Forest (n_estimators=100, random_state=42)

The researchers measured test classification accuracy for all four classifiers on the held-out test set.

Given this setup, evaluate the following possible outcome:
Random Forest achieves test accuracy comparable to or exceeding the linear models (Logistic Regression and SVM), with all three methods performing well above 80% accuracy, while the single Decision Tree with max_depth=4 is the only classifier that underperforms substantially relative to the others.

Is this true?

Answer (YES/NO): NO